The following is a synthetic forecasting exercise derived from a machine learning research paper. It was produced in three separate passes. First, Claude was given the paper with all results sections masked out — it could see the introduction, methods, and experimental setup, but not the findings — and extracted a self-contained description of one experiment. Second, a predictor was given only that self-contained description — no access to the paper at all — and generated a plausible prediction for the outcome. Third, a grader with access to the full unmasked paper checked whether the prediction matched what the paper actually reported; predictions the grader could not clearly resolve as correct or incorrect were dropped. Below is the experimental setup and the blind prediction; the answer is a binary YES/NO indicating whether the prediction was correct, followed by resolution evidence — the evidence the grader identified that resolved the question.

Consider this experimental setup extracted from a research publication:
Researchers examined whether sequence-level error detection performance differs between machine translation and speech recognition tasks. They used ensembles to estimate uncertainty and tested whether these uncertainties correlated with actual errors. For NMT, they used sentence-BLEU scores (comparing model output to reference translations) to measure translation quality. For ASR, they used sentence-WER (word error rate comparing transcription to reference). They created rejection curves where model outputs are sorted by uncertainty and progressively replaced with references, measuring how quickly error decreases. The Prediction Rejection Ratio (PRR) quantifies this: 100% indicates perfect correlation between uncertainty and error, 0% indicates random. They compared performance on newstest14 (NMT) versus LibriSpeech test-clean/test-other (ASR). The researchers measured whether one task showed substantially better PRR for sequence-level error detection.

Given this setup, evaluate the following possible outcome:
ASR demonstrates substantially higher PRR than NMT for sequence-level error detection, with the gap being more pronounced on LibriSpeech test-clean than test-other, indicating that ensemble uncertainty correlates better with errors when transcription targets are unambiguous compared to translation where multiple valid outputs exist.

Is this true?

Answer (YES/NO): NO